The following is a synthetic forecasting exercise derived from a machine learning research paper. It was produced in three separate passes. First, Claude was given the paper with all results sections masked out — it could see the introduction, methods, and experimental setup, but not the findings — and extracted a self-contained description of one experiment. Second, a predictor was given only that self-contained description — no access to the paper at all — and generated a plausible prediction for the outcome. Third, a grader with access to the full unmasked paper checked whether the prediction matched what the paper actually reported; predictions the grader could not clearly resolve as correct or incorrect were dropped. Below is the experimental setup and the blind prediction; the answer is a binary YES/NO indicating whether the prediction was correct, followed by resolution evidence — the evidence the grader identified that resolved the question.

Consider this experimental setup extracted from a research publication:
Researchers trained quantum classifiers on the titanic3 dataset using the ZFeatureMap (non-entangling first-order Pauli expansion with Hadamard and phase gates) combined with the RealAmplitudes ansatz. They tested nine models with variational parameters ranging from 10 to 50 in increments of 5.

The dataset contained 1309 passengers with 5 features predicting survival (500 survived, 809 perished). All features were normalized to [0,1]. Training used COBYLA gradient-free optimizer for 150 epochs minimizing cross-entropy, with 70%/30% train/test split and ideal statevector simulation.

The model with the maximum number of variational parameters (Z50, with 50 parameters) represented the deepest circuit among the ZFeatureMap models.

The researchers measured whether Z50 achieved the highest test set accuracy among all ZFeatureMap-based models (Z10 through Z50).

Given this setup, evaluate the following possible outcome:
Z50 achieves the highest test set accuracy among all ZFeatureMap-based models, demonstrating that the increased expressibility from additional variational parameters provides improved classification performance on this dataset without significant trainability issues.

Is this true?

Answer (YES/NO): NO